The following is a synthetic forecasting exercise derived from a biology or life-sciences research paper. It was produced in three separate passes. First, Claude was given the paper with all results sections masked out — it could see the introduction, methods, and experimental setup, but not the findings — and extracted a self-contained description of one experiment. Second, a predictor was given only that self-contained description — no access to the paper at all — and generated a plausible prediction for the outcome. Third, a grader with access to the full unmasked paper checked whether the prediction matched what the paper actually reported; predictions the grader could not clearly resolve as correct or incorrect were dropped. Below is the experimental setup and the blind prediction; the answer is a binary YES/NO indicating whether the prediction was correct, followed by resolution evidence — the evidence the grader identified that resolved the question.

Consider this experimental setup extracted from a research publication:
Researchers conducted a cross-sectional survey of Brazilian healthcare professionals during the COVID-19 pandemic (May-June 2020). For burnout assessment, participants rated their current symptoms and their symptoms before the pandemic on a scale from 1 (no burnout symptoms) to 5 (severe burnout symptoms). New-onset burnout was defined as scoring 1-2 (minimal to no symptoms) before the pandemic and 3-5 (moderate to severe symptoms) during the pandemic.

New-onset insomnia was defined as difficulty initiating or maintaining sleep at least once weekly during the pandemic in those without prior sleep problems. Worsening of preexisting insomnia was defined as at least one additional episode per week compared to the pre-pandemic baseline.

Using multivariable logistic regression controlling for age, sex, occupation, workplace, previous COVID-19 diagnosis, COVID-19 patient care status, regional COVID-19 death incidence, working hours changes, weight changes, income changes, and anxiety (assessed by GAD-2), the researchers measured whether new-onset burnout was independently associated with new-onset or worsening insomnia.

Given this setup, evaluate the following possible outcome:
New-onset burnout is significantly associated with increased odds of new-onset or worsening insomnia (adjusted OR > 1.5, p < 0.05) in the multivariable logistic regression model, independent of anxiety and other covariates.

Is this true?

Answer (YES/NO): YES